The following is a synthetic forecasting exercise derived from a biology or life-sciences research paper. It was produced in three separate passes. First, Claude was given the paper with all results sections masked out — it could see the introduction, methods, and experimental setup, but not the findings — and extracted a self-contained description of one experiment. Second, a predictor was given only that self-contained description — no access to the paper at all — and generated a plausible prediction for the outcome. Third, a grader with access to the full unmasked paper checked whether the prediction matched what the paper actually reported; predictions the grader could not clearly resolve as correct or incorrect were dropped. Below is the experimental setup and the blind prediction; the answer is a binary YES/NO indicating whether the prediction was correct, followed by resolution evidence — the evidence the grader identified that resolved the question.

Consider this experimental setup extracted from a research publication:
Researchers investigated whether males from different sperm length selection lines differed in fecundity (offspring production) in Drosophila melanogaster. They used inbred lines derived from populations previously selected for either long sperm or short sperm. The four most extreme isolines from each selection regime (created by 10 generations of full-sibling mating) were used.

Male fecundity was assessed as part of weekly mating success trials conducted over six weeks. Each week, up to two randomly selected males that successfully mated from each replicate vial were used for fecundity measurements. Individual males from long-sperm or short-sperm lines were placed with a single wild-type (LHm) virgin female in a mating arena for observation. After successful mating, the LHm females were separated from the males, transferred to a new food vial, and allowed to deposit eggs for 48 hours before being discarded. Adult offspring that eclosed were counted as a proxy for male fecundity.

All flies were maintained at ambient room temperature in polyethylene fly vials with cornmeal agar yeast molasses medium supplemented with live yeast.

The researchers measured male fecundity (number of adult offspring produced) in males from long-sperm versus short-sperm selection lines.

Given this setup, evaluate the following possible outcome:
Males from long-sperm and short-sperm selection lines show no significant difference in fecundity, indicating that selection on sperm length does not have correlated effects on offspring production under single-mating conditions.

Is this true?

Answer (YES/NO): YES